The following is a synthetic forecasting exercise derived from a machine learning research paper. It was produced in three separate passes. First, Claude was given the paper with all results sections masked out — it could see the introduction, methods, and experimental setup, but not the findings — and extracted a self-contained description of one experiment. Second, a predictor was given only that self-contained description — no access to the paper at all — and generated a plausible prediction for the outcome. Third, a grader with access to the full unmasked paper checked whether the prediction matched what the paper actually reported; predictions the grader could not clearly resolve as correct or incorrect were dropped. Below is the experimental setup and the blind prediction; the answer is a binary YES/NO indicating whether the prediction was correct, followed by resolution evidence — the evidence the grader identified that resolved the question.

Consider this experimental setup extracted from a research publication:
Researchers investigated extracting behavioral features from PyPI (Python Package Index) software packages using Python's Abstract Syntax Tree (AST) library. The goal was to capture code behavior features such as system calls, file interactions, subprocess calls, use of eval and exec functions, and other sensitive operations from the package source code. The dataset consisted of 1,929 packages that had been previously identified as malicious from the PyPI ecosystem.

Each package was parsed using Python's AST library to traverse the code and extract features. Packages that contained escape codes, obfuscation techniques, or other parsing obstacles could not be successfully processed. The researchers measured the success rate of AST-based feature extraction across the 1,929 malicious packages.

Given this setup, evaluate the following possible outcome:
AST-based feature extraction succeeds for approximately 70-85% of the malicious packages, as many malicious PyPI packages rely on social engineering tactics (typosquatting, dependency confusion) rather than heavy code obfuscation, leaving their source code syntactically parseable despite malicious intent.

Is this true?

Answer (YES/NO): NO